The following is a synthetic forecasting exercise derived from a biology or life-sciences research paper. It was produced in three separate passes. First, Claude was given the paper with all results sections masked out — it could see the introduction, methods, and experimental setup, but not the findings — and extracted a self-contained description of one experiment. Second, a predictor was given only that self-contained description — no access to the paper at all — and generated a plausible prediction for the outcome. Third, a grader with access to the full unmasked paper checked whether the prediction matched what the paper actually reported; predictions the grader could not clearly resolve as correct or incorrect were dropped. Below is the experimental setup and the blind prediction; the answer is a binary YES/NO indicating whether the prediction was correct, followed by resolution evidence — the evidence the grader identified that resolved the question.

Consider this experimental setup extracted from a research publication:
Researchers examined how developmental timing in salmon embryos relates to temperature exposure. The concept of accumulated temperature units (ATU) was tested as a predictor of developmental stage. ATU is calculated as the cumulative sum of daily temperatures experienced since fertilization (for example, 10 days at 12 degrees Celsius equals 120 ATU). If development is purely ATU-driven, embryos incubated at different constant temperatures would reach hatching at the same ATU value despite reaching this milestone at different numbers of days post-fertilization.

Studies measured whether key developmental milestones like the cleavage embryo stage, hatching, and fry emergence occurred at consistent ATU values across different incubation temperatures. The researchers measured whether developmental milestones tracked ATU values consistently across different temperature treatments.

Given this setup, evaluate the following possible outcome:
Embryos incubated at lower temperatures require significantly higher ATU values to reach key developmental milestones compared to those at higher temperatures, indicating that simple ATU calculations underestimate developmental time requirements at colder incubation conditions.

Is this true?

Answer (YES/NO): NO